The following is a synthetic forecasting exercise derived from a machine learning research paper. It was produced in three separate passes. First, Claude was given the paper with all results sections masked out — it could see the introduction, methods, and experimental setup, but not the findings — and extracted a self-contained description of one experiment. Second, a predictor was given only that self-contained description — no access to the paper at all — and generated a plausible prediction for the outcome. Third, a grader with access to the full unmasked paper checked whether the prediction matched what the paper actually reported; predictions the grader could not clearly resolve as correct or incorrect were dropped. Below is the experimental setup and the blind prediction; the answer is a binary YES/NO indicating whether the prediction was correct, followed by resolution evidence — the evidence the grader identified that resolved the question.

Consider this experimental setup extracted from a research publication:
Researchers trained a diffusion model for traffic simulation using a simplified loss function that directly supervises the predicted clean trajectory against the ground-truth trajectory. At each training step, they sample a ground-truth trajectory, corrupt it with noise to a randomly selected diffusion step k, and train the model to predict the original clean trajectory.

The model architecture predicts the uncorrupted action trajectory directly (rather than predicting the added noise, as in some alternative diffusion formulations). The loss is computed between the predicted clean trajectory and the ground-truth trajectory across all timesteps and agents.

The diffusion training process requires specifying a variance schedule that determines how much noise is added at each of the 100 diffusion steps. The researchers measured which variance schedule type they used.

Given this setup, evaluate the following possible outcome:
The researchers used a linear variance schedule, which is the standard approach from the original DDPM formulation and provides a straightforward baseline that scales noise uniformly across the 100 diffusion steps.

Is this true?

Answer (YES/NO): NO